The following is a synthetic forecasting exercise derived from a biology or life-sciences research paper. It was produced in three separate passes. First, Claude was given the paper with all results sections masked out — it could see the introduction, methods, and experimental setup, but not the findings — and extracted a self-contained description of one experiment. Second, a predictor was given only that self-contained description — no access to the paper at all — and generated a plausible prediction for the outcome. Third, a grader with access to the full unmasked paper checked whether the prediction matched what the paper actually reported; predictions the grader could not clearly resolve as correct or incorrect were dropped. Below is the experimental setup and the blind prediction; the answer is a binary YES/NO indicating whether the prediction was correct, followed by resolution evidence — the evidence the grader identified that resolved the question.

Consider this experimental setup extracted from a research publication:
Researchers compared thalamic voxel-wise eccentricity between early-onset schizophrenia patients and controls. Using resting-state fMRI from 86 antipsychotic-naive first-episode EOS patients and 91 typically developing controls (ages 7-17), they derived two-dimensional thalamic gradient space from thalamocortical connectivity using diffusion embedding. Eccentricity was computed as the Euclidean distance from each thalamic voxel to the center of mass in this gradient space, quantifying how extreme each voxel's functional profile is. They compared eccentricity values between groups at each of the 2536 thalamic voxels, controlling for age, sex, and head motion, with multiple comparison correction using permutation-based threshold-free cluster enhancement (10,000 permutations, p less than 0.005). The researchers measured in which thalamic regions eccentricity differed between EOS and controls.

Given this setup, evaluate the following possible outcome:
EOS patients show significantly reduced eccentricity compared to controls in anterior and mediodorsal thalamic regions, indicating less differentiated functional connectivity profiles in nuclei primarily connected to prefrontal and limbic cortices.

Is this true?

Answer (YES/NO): NO